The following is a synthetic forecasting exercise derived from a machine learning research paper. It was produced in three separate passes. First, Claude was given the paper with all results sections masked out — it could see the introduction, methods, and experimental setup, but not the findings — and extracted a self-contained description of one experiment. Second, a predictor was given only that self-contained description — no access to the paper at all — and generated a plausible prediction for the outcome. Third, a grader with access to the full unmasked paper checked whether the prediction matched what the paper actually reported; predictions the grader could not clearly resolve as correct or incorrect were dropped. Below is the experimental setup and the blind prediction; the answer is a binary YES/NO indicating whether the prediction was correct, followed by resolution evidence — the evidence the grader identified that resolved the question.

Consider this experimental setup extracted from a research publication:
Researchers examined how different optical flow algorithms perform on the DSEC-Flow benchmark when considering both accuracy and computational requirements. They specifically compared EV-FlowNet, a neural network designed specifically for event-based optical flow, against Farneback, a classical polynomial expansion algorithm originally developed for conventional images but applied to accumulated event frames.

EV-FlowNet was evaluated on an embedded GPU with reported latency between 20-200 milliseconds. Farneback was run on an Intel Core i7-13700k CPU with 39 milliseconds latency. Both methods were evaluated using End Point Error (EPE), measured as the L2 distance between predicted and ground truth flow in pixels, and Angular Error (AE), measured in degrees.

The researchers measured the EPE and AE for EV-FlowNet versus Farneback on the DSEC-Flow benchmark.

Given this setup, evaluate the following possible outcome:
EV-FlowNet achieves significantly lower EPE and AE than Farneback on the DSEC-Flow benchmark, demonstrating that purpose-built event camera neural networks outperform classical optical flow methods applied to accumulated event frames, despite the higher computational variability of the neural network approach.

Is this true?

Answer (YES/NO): NO